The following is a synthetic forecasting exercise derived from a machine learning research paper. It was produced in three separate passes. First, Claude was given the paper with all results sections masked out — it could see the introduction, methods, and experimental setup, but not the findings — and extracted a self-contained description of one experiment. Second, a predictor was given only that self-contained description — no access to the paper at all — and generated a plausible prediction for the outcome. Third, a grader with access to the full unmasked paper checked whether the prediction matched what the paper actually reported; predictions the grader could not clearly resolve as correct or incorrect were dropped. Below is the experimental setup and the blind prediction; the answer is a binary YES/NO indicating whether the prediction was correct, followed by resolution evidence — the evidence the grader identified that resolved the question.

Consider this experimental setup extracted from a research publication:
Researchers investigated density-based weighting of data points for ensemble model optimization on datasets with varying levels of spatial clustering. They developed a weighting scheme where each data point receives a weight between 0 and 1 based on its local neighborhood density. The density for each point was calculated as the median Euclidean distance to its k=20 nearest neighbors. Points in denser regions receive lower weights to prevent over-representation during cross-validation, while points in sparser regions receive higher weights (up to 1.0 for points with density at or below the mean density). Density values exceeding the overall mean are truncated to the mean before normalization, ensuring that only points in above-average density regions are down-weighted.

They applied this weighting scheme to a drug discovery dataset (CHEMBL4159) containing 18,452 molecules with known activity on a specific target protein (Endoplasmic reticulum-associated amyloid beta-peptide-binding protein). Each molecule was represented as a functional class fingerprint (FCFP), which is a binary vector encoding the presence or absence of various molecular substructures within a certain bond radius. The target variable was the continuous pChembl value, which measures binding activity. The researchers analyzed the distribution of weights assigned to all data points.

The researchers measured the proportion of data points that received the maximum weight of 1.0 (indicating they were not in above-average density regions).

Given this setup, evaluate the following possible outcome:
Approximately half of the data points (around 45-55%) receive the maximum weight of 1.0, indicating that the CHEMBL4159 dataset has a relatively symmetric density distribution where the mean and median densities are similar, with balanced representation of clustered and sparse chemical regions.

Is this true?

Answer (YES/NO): YES